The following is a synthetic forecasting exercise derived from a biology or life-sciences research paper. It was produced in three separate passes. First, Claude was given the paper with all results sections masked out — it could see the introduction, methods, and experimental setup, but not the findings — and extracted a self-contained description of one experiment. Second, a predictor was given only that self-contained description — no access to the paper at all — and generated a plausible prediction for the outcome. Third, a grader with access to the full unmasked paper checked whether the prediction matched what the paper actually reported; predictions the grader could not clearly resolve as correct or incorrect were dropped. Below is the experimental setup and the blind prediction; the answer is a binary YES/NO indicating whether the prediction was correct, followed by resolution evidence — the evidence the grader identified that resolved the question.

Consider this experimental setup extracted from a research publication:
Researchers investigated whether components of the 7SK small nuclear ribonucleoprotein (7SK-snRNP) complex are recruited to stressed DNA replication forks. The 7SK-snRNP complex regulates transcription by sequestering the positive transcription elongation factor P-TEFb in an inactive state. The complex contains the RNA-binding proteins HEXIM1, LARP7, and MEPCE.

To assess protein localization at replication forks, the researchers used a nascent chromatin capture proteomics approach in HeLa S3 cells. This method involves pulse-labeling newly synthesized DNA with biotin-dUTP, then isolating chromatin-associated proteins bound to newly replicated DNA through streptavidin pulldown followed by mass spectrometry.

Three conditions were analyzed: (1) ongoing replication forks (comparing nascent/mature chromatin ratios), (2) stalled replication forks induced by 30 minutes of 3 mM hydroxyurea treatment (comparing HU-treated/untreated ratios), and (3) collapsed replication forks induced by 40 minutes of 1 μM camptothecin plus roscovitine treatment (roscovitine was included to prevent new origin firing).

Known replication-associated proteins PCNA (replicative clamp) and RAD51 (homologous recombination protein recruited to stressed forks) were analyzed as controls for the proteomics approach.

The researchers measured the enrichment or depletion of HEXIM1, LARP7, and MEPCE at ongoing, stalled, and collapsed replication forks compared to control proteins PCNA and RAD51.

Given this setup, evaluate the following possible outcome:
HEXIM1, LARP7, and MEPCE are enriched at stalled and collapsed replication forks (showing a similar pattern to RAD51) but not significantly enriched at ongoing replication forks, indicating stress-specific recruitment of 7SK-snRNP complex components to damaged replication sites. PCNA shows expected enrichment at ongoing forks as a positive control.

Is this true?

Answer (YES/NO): NO